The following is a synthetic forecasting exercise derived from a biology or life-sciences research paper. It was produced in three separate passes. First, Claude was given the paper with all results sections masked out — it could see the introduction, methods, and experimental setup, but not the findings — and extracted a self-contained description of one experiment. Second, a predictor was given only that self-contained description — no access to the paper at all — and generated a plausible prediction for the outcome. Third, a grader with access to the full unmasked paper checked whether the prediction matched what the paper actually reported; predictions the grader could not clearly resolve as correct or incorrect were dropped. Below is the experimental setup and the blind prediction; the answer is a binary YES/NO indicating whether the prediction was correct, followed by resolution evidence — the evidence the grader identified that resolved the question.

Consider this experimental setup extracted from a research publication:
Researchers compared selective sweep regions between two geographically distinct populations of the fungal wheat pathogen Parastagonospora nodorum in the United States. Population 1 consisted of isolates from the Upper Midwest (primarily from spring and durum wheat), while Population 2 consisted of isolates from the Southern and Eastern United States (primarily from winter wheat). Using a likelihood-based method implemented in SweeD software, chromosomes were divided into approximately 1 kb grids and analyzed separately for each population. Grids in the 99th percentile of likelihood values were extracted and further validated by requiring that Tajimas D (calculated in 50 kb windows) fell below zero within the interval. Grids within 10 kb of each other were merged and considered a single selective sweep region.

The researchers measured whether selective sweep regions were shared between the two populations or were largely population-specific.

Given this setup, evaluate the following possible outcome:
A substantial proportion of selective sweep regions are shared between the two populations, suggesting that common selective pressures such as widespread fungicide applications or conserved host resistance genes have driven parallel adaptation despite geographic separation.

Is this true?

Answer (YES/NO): NO